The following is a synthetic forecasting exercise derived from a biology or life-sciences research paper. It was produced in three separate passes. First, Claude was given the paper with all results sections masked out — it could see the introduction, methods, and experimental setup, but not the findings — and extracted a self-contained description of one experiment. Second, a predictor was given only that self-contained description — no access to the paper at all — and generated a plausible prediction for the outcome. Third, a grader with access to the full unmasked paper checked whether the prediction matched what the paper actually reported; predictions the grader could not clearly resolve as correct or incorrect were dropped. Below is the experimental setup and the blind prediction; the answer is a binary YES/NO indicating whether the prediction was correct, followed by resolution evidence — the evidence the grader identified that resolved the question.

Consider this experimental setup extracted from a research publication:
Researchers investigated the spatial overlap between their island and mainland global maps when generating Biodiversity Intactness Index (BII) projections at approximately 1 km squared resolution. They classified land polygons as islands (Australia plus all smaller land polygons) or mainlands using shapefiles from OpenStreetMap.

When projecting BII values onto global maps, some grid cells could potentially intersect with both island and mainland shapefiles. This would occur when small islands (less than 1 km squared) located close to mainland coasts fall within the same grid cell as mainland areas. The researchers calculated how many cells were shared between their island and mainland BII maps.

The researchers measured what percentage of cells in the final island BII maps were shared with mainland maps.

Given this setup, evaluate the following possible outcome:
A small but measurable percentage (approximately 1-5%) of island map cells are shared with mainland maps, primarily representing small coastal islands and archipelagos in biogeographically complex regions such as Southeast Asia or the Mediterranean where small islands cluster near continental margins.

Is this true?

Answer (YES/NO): NO